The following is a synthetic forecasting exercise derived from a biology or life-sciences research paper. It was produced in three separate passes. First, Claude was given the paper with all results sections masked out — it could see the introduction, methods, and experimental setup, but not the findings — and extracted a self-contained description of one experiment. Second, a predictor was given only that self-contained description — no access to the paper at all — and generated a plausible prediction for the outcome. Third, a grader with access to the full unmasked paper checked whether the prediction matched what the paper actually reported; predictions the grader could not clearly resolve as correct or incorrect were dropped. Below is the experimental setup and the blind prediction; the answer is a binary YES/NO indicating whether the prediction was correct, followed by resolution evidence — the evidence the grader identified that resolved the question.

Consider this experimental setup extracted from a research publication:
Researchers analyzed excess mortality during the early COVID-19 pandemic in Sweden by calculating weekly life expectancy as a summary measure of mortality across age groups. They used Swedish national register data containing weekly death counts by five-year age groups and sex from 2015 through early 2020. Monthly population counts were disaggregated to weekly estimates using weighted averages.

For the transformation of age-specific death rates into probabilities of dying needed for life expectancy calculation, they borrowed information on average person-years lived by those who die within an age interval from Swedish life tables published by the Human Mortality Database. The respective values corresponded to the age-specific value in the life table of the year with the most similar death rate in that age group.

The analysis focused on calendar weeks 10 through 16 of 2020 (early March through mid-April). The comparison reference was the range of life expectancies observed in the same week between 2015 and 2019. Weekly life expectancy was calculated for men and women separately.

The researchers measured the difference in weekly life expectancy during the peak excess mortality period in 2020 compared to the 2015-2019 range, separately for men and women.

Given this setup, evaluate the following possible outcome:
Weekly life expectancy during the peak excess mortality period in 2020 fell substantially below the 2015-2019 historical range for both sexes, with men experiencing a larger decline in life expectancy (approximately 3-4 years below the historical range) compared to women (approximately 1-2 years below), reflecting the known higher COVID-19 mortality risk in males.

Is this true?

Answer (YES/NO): YES